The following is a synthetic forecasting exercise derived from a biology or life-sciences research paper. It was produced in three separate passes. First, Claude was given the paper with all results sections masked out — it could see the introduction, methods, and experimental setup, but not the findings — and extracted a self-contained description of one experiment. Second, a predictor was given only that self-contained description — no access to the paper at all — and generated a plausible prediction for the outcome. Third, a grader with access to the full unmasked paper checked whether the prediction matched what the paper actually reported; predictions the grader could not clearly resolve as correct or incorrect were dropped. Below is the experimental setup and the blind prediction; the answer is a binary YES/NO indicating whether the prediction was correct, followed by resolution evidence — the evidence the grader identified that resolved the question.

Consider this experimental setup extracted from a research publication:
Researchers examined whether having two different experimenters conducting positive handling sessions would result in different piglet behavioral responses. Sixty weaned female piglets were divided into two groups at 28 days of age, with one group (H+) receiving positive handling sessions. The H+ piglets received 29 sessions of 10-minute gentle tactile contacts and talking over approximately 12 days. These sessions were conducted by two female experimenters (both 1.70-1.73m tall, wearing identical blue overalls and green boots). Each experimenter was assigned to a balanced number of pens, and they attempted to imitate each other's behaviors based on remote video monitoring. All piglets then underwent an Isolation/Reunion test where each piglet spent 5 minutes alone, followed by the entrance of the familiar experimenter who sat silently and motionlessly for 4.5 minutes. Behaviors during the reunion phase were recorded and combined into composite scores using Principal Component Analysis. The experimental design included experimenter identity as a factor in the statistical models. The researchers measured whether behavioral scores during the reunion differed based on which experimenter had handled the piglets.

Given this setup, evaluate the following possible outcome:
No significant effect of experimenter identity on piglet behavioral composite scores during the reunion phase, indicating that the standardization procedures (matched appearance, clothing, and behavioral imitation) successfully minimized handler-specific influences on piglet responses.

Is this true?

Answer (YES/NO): NO